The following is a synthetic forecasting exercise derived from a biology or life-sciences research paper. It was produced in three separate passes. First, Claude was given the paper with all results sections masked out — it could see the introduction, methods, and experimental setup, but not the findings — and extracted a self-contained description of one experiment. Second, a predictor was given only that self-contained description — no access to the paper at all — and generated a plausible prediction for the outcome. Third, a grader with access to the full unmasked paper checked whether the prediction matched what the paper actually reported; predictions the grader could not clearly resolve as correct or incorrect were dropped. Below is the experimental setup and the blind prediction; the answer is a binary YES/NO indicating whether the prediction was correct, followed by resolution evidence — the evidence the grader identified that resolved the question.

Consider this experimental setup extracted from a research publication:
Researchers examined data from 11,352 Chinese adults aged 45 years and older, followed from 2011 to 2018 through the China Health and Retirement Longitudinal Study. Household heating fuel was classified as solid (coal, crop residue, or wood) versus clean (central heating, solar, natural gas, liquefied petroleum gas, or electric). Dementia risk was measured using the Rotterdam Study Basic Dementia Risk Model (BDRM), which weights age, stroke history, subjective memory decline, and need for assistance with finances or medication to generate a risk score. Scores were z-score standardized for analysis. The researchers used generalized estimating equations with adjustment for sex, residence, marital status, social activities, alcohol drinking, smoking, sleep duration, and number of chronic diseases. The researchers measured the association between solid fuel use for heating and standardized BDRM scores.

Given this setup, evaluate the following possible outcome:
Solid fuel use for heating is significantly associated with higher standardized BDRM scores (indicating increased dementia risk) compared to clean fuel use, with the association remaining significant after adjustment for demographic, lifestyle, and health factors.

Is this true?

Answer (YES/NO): YES